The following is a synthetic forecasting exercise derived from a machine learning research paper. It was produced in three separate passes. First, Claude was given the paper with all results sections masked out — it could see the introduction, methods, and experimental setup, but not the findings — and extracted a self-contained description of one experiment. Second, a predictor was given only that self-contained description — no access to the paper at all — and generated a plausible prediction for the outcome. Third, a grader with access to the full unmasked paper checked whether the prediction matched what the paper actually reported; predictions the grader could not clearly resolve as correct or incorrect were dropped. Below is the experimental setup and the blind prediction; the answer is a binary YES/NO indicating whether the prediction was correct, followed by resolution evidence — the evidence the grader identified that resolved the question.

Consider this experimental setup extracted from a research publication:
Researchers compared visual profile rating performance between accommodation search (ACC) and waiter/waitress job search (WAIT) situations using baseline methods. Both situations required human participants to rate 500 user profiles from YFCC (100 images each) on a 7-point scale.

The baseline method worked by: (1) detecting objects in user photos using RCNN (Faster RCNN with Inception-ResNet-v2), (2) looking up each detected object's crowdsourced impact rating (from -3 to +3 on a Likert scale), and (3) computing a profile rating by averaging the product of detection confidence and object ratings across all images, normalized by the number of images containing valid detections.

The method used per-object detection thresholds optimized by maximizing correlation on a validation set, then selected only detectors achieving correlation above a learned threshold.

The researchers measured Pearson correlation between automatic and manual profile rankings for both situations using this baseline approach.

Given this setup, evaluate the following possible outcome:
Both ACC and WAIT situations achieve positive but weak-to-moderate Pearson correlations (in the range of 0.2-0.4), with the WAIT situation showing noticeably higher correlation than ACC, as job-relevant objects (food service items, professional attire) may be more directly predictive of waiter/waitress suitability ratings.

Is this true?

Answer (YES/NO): NO